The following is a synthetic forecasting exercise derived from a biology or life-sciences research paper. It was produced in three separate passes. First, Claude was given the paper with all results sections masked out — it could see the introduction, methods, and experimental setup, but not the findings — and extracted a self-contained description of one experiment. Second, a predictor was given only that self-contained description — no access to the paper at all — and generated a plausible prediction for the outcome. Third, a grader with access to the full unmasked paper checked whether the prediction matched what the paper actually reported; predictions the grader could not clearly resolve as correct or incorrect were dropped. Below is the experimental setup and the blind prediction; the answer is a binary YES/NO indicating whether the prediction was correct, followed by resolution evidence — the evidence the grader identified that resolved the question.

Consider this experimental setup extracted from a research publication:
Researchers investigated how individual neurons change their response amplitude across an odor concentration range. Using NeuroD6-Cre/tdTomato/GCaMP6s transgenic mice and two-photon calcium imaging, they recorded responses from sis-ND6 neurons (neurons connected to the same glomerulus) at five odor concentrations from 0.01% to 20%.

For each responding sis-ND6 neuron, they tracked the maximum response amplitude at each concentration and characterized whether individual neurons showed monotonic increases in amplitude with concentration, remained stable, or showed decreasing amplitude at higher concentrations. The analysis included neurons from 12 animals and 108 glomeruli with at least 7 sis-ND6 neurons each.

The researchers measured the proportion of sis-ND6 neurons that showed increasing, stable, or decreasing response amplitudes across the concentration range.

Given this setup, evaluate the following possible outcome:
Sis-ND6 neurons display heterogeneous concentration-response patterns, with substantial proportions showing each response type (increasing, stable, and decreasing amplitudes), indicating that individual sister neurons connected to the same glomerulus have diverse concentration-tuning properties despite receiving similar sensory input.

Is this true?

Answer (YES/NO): YES